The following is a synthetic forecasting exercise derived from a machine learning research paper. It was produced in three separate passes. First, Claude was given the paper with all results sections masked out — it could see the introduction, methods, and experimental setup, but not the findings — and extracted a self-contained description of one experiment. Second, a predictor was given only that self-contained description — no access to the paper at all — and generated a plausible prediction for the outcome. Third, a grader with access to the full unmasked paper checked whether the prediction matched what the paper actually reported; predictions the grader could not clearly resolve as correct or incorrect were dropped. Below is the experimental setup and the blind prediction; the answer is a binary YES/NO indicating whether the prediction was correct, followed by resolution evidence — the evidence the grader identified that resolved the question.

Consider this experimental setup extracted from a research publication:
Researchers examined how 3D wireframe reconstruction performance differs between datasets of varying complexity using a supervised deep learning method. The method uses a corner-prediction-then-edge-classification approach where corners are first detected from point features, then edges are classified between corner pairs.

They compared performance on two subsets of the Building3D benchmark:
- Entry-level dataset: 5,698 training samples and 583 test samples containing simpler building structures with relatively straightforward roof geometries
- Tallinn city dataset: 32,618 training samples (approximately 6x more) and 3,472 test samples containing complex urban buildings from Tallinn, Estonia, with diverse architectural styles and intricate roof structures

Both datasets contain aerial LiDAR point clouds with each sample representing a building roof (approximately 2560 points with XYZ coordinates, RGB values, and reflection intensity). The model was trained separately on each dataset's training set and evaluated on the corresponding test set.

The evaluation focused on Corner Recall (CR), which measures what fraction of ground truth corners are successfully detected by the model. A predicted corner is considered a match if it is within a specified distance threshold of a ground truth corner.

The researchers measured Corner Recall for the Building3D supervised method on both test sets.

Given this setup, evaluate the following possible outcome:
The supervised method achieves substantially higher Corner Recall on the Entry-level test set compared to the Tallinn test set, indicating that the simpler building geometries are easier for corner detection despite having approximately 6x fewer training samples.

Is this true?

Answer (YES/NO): YES